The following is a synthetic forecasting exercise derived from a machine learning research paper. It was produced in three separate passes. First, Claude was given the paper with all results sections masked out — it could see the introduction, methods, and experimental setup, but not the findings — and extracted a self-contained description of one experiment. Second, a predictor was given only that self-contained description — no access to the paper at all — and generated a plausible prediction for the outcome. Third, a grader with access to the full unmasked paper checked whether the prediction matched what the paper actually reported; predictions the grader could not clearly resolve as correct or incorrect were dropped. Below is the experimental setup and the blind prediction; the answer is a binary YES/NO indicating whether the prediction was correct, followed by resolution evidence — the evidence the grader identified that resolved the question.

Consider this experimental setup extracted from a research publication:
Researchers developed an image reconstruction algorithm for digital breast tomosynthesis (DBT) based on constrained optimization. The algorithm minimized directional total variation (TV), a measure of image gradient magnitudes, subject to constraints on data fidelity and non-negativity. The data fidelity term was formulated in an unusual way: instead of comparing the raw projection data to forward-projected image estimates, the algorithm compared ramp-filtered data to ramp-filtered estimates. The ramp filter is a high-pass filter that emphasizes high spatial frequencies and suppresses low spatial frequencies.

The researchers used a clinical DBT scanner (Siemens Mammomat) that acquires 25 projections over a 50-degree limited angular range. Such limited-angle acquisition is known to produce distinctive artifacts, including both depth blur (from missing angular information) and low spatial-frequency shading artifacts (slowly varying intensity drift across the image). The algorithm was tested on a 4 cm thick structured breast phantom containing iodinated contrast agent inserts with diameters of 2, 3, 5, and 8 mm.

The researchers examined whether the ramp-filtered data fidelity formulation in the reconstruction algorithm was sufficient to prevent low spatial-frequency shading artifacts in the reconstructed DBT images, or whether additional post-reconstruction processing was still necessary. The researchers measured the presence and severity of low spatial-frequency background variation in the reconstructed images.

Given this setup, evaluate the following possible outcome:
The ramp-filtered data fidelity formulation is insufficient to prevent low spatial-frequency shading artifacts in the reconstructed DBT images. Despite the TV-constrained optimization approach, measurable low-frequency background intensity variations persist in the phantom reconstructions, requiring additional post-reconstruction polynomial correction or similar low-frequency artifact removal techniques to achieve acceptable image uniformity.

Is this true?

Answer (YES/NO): YES